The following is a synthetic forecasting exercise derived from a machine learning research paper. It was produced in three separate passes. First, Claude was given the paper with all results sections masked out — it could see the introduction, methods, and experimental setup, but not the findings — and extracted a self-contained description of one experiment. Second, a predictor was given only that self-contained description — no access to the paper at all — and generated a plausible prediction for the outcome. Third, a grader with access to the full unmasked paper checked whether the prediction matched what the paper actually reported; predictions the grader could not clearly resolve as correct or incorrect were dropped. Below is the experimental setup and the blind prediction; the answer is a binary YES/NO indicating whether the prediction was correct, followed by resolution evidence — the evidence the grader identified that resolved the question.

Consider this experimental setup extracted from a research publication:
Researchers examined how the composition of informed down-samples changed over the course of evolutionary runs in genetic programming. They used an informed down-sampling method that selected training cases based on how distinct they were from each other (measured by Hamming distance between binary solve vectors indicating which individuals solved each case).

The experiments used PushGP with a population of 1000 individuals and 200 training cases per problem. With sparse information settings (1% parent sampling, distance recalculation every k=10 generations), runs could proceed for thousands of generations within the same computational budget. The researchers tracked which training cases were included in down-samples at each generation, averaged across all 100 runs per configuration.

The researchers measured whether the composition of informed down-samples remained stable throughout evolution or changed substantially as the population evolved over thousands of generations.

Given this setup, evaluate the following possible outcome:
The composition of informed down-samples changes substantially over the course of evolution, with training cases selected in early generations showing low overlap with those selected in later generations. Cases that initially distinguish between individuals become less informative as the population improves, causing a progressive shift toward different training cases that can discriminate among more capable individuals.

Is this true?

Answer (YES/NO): NO